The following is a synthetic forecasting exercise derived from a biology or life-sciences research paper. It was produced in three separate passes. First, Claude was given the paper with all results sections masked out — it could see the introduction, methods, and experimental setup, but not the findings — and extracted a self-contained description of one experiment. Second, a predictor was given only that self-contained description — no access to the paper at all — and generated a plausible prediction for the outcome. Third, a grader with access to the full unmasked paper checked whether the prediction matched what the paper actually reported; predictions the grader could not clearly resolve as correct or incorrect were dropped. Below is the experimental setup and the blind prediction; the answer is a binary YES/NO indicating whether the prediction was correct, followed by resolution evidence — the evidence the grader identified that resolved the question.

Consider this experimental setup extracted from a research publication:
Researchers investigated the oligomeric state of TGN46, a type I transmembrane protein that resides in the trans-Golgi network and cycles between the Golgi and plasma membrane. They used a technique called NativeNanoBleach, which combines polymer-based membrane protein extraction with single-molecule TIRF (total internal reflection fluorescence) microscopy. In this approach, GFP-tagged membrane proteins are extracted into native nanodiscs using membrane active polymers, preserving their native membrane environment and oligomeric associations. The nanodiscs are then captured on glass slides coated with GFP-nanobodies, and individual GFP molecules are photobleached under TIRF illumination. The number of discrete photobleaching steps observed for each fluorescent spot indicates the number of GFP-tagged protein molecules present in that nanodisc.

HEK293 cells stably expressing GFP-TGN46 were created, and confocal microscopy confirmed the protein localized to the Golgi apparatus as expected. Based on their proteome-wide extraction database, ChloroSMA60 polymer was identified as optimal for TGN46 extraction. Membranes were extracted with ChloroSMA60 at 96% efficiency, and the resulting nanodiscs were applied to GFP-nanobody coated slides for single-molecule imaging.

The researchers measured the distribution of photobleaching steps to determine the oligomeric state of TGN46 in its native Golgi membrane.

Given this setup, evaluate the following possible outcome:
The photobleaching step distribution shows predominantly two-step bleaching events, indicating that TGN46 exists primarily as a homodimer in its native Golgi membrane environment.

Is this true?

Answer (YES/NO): NO